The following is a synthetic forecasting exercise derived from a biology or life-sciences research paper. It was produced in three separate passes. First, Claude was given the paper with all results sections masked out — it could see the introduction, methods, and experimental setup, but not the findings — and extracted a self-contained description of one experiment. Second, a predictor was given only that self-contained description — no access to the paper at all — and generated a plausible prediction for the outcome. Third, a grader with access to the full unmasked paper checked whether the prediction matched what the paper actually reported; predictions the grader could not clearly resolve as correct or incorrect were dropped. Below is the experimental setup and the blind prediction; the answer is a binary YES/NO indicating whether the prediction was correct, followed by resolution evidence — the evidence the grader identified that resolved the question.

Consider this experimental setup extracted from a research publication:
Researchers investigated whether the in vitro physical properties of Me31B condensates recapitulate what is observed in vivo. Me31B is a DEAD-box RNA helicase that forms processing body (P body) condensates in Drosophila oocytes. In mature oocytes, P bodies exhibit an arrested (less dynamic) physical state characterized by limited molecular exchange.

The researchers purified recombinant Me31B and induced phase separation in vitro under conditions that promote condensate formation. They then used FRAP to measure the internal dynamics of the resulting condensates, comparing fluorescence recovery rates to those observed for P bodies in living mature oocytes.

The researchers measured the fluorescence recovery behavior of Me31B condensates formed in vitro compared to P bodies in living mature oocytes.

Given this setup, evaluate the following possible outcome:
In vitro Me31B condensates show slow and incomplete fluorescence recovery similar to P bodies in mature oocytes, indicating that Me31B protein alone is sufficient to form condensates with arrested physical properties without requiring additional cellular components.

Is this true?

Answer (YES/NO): YES